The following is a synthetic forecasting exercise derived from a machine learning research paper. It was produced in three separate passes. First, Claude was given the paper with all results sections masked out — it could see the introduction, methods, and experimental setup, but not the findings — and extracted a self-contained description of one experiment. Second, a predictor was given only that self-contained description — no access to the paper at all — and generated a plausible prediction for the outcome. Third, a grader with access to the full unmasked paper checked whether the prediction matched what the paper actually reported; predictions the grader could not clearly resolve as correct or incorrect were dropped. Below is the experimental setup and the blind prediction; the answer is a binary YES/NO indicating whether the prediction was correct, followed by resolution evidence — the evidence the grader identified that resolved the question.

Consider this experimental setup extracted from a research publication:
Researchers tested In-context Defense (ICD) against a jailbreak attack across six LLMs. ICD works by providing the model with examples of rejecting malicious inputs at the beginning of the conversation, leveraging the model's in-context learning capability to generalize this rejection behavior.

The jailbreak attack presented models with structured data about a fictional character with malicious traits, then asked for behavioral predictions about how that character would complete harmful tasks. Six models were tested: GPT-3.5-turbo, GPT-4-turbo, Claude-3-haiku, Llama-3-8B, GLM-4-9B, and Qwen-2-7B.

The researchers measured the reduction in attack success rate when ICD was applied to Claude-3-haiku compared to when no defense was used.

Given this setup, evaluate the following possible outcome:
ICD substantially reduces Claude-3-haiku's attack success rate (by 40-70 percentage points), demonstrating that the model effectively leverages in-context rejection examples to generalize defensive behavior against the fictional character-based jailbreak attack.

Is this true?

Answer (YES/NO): NO